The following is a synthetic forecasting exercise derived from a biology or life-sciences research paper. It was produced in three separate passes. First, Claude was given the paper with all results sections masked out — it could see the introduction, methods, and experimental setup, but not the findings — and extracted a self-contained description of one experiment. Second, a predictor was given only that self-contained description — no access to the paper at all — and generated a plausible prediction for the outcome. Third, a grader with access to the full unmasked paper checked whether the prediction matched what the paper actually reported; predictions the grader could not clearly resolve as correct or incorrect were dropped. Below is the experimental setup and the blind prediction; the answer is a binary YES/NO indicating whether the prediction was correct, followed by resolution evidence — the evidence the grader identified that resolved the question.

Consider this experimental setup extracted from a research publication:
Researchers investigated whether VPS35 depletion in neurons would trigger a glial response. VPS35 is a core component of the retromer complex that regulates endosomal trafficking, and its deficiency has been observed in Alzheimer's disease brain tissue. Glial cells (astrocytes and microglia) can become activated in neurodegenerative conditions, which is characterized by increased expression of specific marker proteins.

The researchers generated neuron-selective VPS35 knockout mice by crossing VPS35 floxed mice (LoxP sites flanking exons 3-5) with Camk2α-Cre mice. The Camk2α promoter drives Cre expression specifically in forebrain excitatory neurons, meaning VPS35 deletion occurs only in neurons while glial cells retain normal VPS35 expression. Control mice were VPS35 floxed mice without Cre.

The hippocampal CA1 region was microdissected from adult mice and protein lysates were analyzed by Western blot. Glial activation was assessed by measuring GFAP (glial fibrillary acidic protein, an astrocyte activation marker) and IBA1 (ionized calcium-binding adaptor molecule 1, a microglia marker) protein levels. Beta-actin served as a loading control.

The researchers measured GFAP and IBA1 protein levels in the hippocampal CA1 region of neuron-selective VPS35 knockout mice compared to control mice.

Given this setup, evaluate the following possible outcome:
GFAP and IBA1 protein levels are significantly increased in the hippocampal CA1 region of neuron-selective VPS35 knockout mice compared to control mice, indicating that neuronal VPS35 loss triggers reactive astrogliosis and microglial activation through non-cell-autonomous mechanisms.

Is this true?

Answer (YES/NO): NO